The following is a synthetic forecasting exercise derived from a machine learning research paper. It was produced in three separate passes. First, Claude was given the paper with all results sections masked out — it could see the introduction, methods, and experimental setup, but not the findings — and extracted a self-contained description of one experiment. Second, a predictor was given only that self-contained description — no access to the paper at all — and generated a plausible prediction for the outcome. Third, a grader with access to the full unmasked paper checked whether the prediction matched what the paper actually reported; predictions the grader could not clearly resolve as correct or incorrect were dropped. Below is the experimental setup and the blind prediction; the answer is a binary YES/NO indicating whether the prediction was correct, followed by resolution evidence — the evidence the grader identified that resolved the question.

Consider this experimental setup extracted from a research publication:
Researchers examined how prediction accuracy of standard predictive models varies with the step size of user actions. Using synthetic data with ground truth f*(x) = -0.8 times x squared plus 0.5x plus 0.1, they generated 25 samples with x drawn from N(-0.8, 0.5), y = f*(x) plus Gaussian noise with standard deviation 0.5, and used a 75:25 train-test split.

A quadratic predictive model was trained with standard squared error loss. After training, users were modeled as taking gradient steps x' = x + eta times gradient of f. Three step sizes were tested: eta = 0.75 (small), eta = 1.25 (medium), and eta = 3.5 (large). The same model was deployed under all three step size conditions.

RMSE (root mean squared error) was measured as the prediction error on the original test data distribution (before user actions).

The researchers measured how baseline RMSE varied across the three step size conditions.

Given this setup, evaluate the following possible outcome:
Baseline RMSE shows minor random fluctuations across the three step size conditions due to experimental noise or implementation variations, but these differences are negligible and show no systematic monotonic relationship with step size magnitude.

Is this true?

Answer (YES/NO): YES